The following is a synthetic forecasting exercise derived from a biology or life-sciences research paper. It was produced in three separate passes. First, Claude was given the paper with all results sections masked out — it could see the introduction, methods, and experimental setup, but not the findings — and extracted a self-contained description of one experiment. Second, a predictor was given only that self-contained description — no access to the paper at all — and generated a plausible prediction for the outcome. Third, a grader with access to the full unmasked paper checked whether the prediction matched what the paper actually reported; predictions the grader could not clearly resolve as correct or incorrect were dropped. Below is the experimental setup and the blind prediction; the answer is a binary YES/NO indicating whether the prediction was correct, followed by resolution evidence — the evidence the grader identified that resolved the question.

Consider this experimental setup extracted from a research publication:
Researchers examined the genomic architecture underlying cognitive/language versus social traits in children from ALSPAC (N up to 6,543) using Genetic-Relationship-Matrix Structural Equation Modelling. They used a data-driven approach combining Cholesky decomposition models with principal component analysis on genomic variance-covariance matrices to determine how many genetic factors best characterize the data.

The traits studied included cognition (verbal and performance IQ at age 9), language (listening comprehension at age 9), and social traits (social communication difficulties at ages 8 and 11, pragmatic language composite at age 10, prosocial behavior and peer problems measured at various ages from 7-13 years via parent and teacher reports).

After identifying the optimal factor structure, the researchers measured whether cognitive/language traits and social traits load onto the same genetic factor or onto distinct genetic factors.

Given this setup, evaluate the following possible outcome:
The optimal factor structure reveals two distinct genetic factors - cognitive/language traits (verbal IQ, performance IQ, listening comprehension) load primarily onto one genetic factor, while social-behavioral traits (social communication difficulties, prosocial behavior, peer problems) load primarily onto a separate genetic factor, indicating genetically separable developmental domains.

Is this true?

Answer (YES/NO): YES